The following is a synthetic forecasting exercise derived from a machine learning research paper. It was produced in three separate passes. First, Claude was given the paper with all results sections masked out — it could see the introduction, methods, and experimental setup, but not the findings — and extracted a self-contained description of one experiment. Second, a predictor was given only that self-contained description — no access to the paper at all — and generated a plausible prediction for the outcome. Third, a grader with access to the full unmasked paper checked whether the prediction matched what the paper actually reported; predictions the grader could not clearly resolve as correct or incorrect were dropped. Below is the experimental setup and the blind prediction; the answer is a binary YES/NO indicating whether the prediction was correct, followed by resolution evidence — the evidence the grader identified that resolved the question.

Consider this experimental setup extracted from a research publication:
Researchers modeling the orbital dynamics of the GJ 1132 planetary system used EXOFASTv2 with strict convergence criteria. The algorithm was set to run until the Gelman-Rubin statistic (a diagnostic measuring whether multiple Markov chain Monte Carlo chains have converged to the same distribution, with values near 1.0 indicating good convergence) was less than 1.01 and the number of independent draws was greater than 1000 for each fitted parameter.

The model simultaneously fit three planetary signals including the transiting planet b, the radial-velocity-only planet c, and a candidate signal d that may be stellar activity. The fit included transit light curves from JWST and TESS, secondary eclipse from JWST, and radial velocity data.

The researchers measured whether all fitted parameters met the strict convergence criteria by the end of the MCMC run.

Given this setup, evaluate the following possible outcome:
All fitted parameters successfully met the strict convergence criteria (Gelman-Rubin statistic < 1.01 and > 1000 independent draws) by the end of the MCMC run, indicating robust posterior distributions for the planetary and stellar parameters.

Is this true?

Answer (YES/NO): NO